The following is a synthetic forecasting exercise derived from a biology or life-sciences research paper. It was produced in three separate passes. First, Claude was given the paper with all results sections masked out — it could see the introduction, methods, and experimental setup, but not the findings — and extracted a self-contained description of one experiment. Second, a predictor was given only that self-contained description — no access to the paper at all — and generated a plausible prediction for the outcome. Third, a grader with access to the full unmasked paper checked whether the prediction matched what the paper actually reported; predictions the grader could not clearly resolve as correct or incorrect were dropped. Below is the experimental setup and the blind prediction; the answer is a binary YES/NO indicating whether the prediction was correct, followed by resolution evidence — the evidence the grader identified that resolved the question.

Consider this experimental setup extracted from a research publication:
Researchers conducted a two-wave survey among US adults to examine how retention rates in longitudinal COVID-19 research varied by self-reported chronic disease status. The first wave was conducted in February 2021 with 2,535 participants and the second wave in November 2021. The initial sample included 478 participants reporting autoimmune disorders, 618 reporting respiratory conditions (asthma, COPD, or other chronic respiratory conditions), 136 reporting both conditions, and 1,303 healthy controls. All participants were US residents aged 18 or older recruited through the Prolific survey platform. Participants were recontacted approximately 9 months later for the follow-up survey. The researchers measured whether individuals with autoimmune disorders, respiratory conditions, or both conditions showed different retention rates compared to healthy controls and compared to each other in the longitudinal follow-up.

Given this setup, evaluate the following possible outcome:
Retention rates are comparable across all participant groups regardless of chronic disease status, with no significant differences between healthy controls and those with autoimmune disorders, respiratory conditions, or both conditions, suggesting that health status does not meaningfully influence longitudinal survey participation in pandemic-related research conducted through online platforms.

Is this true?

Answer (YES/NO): NO